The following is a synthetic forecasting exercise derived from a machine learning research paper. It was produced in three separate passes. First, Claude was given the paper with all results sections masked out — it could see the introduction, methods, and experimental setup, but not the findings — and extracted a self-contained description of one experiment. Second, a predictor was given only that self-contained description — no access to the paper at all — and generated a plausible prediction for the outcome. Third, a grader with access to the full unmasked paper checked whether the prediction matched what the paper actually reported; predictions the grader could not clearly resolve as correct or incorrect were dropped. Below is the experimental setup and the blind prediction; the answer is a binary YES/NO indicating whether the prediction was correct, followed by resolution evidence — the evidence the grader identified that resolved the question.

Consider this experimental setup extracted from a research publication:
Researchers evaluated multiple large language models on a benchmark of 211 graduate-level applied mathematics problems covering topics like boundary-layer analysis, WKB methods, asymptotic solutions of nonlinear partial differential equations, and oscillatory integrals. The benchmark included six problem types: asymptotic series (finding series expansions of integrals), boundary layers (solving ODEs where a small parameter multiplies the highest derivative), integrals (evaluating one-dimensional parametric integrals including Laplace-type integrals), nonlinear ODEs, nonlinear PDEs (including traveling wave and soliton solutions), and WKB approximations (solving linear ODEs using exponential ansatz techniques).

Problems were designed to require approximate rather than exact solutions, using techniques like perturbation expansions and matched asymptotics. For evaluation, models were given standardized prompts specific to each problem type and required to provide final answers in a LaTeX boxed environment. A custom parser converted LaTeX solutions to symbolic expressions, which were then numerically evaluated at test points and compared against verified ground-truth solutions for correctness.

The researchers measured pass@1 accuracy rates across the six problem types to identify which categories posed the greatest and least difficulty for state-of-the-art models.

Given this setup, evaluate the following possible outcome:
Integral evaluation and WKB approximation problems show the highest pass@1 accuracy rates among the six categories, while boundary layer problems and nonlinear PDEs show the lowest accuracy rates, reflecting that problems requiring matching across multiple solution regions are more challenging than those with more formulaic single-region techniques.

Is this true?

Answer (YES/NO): NO